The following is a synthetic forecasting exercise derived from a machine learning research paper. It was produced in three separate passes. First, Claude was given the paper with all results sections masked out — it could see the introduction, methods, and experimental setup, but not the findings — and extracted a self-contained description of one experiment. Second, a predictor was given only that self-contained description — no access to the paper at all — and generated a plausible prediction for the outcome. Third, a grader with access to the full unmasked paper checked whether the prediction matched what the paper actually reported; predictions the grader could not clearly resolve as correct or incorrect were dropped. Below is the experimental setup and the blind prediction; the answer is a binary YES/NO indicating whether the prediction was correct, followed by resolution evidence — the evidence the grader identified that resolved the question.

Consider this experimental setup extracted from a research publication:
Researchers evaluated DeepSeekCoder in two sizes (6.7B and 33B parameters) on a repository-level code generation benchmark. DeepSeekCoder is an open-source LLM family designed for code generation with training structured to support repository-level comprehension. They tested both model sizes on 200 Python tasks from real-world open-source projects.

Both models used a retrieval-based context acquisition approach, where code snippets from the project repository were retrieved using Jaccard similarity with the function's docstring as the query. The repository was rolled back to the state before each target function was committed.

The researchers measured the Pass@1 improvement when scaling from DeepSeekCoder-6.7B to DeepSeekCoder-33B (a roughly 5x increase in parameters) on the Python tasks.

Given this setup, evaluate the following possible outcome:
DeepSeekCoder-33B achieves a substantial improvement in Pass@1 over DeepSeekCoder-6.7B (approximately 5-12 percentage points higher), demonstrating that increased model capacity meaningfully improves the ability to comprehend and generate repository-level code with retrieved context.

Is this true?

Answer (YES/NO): NO